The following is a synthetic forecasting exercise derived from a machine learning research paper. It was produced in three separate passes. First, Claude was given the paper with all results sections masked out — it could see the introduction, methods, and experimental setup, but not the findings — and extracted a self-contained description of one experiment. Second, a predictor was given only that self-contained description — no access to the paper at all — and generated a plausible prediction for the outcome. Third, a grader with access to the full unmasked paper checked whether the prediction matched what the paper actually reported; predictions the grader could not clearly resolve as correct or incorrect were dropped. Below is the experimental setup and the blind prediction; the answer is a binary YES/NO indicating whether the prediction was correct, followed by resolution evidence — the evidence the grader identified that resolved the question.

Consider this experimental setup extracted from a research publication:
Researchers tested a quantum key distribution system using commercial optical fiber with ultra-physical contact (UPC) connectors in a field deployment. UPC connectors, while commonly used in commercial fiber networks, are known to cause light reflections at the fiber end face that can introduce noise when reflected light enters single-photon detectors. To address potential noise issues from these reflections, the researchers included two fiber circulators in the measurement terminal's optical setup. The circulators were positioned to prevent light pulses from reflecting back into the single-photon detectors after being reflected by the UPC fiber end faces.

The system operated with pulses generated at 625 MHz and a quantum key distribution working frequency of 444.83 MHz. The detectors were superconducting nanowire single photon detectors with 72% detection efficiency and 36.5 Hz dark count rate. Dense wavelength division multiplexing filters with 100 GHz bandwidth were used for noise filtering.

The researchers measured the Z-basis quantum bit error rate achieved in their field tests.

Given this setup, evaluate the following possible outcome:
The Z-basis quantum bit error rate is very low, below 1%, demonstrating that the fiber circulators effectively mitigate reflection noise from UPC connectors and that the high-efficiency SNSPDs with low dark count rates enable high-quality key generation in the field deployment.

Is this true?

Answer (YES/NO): YES